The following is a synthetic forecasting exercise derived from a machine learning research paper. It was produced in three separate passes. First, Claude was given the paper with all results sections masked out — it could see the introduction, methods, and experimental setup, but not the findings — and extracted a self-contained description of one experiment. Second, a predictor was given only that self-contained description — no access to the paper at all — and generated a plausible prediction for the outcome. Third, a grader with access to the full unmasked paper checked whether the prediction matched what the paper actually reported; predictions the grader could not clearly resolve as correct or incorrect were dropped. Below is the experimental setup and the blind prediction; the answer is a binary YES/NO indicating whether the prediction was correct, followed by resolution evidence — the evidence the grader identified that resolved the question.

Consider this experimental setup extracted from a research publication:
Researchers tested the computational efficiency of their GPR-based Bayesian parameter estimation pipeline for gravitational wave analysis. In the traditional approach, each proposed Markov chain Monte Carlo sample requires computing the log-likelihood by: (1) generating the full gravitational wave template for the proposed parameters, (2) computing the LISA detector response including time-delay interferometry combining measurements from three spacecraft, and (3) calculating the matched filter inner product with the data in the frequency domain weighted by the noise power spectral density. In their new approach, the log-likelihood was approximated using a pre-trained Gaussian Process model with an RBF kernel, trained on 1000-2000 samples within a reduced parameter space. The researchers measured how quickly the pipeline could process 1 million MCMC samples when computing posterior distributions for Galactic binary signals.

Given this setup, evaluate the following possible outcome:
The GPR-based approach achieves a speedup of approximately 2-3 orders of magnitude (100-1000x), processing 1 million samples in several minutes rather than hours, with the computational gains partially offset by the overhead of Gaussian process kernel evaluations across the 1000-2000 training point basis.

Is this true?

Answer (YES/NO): NO